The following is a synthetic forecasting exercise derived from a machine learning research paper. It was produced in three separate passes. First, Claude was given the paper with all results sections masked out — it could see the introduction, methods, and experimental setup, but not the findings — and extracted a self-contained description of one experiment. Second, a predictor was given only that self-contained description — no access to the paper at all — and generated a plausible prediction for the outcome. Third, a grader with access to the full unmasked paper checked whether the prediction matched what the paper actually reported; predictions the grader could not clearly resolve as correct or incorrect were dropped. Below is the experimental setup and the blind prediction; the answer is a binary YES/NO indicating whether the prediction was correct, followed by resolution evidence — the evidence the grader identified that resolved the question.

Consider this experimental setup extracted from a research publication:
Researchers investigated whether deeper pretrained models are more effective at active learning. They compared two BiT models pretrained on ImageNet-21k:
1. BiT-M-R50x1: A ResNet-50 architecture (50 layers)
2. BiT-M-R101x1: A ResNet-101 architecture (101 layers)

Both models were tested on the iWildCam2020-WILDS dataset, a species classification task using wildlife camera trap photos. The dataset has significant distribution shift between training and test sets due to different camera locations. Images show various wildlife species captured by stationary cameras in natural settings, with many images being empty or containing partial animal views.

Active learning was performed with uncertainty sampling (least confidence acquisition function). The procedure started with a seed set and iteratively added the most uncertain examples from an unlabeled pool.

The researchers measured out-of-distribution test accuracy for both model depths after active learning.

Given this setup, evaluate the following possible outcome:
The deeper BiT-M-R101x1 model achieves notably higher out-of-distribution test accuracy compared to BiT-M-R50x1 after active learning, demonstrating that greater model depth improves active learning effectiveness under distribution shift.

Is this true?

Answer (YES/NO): NO